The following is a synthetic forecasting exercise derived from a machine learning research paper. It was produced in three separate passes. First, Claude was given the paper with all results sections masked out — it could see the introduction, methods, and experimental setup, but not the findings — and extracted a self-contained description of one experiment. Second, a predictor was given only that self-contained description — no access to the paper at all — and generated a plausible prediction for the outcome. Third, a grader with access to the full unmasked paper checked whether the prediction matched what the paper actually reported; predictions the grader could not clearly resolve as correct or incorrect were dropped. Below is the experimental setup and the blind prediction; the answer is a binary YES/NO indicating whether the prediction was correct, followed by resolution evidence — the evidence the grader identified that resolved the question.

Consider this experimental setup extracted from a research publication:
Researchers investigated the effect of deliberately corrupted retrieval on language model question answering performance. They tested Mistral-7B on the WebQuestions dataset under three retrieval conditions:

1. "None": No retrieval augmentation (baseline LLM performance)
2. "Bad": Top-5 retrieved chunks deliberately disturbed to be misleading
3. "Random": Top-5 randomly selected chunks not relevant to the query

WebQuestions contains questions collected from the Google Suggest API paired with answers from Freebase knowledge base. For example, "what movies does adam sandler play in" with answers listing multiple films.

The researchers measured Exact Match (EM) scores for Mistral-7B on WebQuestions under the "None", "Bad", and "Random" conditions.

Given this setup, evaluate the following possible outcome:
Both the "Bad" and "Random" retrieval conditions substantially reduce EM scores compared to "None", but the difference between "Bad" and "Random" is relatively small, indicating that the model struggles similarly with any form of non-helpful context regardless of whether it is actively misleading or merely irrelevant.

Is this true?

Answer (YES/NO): NO